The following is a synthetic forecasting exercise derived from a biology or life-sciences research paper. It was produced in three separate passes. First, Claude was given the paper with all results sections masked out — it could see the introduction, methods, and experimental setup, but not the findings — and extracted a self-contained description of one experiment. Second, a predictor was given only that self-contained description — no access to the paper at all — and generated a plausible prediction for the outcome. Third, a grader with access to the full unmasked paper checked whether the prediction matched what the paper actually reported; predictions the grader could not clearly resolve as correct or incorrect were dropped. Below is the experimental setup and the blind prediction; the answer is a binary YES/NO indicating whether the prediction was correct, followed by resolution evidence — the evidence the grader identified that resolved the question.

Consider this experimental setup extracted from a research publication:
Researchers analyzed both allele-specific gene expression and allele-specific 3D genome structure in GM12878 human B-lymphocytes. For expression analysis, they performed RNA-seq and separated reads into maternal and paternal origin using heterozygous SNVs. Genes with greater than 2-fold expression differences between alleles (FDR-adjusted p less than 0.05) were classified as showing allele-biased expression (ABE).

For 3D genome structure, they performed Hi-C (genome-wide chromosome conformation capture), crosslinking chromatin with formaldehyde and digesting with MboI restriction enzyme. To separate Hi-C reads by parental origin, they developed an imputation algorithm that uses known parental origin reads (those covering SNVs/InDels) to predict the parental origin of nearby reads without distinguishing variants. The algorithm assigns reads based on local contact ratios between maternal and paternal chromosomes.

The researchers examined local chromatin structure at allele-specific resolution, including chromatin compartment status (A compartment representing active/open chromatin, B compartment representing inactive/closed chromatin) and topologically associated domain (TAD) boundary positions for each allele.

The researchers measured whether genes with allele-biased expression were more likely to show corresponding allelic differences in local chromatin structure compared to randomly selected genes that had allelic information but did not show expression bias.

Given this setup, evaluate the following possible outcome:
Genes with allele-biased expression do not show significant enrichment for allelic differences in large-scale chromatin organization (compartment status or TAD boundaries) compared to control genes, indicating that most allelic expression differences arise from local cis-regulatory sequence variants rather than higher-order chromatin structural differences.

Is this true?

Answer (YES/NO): NO